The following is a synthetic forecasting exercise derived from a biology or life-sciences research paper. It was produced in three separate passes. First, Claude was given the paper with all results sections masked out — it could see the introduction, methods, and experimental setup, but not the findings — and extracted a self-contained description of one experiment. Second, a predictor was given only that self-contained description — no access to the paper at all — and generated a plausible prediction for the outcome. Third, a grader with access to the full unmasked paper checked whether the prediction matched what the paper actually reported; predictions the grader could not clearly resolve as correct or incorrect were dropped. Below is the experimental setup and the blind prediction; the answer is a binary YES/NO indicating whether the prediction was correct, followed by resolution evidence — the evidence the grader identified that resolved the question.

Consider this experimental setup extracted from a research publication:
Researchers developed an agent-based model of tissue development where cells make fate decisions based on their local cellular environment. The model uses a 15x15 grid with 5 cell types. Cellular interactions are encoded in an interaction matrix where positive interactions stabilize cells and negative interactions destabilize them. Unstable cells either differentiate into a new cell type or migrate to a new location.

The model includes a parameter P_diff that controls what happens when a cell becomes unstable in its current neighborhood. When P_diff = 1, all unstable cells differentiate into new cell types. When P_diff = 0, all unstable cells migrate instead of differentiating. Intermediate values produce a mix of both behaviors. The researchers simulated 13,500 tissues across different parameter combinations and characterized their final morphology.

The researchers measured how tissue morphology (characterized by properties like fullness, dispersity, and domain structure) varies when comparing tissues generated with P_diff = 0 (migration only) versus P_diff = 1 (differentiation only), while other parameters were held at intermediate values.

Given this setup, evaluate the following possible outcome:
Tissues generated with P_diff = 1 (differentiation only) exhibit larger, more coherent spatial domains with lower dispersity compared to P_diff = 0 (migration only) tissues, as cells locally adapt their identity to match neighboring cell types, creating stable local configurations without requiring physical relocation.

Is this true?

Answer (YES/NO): NO